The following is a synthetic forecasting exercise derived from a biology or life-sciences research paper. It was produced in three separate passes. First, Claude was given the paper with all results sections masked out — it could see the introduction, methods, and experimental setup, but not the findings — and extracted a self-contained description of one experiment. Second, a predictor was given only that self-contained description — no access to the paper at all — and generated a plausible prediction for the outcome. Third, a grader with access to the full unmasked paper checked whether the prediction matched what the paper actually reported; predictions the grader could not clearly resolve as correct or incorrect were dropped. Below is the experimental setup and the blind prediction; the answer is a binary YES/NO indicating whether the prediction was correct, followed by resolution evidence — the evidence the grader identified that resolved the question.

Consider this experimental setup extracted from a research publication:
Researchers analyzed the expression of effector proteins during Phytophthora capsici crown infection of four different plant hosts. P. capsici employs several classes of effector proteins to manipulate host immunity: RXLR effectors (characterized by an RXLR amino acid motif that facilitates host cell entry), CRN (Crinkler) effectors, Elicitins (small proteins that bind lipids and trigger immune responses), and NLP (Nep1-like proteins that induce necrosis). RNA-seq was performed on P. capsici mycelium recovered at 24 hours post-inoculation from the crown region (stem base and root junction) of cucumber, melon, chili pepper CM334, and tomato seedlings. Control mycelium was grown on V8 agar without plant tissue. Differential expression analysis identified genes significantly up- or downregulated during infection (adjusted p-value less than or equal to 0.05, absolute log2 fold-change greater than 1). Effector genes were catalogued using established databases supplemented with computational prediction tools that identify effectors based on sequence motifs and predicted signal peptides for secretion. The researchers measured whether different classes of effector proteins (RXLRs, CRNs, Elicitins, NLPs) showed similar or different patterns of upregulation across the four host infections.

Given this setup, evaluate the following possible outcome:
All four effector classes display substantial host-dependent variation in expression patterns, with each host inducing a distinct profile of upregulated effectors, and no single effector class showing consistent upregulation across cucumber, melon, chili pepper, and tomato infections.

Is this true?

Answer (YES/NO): NO